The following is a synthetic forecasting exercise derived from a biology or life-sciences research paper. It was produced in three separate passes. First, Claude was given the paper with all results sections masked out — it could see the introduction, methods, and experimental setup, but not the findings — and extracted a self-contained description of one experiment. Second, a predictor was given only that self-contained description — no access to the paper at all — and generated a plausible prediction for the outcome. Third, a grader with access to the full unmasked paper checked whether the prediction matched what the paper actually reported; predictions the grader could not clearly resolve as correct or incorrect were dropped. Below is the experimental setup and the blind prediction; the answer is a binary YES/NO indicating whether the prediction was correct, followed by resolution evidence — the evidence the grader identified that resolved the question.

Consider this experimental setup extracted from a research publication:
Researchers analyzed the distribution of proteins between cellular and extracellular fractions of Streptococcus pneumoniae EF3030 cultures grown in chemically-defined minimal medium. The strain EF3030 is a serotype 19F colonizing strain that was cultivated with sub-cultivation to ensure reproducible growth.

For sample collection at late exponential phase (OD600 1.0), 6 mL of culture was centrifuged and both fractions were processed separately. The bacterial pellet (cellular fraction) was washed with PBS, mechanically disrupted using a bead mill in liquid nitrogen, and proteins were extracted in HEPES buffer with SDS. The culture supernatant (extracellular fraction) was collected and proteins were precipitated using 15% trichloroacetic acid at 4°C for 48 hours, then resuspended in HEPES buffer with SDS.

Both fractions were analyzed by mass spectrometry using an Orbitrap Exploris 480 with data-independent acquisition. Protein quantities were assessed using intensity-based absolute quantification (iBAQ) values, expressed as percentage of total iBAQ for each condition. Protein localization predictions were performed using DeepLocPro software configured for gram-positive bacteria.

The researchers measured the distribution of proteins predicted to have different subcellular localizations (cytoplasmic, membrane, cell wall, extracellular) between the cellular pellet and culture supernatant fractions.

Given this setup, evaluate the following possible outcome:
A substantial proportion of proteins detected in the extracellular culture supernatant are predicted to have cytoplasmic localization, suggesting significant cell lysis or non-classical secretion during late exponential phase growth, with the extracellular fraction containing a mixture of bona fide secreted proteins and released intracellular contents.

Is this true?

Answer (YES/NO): YES